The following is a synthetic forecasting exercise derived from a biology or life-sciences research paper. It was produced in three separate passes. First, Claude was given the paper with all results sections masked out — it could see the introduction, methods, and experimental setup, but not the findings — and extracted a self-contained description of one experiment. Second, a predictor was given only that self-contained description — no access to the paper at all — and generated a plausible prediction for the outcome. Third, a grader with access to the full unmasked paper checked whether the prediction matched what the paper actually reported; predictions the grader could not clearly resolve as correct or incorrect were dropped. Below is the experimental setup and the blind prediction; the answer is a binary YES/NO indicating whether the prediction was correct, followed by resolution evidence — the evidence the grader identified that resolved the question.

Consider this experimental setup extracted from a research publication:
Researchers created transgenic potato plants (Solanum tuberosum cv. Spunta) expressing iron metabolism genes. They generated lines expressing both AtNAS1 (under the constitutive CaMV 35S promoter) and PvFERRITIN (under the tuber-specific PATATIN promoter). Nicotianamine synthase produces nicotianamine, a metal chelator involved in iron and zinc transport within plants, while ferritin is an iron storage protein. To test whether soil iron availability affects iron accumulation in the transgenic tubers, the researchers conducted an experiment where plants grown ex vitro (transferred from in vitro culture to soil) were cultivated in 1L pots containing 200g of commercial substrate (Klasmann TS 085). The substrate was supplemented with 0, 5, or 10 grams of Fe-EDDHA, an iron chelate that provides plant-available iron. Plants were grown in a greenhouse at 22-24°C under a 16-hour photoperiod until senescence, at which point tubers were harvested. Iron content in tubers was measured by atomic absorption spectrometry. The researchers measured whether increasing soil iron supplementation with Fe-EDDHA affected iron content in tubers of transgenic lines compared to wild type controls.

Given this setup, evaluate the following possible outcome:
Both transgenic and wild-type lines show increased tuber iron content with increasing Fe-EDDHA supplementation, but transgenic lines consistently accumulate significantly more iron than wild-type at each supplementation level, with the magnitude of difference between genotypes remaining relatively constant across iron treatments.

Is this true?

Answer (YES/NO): NO